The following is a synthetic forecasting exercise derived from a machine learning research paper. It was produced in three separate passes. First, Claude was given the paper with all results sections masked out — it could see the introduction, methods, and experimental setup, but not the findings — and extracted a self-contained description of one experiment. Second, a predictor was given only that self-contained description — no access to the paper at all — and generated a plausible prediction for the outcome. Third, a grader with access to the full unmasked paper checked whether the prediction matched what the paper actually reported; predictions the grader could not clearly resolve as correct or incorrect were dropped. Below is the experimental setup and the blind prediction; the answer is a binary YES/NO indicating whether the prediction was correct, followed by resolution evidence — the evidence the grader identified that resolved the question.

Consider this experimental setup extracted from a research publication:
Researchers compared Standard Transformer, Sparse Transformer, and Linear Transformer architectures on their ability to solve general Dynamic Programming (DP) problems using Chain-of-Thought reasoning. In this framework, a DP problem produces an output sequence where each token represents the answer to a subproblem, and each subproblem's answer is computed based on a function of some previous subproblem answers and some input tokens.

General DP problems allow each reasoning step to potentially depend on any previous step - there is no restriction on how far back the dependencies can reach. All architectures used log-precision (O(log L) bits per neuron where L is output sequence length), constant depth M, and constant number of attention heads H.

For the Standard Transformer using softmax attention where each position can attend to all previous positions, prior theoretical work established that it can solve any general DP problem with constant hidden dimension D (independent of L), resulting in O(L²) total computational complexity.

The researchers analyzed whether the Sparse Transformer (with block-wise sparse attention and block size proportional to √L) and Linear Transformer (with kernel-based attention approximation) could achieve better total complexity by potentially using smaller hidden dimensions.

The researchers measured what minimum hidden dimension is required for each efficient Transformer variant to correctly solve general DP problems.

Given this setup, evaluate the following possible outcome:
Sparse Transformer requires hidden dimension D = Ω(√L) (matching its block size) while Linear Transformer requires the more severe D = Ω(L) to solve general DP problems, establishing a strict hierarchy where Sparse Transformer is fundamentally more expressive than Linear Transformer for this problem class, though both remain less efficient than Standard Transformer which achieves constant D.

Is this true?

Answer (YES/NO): NO